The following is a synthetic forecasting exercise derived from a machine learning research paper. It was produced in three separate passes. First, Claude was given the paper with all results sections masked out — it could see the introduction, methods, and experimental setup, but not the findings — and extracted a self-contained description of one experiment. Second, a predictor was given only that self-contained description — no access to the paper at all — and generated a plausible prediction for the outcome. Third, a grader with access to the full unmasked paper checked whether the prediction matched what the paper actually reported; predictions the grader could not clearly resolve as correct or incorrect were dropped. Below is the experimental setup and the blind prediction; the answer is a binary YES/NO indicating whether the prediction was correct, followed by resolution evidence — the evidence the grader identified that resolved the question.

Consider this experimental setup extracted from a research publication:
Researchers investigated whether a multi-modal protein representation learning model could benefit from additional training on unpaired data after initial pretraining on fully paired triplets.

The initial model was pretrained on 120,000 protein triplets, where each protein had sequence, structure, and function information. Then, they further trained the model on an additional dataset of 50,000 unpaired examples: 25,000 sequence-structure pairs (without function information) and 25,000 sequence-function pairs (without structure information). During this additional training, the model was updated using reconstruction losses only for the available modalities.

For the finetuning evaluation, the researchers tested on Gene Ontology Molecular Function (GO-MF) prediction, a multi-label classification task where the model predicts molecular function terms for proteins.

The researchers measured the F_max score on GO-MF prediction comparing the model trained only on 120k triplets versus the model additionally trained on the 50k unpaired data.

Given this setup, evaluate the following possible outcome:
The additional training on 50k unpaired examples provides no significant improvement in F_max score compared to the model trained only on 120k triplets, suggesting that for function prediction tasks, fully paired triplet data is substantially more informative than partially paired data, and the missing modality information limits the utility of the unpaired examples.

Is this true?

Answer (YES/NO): NO